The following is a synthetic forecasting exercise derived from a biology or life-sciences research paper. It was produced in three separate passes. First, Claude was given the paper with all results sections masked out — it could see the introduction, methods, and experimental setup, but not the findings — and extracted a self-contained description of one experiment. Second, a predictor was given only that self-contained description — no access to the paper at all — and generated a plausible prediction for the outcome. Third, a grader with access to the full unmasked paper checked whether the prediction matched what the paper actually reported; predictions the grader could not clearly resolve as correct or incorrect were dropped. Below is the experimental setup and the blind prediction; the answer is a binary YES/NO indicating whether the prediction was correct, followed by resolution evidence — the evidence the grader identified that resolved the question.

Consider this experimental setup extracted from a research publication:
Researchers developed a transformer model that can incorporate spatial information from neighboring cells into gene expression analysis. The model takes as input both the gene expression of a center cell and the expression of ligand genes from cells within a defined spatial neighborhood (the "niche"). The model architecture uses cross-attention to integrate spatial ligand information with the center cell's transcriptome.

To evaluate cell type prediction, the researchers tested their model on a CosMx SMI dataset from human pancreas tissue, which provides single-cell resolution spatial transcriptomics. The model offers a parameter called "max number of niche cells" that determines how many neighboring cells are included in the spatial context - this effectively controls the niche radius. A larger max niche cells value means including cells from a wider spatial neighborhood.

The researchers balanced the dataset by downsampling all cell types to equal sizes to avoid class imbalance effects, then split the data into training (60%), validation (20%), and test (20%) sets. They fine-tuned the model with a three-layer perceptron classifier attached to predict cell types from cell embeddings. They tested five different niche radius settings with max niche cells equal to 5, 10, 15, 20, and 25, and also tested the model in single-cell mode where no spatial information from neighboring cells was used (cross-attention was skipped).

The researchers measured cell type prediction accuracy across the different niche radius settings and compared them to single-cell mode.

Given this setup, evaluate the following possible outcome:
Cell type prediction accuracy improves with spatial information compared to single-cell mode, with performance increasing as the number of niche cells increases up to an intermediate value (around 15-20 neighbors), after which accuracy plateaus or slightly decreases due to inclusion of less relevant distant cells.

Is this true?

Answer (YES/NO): NO